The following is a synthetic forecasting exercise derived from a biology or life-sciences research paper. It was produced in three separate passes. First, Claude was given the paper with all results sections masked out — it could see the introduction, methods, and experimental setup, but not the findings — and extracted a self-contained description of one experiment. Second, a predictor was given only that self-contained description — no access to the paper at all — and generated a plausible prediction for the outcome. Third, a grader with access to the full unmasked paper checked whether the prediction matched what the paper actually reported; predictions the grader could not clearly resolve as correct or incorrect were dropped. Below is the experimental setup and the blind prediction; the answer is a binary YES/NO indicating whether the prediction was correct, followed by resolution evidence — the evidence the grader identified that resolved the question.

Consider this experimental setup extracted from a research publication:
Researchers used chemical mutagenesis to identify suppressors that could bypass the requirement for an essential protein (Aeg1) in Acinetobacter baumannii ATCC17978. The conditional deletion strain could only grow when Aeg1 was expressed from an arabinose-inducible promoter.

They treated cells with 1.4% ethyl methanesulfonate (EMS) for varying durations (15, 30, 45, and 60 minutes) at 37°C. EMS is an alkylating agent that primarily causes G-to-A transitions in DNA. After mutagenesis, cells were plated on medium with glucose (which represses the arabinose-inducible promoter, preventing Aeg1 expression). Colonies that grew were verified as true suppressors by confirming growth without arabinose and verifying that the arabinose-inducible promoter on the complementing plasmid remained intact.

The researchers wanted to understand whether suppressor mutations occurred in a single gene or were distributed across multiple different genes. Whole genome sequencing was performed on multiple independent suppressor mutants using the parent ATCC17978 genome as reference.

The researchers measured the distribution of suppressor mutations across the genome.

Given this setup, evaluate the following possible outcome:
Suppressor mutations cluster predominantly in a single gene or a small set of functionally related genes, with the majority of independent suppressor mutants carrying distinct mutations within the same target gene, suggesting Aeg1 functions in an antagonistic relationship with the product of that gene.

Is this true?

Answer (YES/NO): NO